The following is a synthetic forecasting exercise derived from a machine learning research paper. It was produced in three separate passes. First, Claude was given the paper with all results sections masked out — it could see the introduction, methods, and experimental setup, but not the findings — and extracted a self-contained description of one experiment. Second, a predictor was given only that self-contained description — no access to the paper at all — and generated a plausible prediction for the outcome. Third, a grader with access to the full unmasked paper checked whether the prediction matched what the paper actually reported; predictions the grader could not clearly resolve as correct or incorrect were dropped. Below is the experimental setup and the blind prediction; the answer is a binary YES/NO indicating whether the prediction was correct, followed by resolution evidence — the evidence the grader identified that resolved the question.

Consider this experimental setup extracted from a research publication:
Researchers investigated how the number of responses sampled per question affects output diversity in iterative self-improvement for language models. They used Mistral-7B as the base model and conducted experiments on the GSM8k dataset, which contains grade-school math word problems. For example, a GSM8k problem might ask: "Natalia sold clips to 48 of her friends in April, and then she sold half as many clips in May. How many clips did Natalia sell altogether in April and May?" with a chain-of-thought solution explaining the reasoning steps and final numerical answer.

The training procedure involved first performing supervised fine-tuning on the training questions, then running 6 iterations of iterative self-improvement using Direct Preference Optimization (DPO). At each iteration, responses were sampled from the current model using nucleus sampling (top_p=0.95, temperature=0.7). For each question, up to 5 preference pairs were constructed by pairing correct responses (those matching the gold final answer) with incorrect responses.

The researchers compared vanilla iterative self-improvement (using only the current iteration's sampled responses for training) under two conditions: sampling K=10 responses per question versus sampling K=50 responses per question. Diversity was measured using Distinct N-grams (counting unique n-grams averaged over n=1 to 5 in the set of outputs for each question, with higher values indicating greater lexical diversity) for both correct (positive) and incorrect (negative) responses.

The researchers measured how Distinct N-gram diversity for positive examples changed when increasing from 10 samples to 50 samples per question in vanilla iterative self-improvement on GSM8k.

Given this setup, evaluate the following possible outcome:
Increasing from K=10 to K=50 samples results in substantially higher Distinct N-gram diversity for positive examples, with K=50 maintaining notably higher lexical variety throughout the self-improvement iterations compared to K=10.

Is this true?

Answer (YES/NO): NO